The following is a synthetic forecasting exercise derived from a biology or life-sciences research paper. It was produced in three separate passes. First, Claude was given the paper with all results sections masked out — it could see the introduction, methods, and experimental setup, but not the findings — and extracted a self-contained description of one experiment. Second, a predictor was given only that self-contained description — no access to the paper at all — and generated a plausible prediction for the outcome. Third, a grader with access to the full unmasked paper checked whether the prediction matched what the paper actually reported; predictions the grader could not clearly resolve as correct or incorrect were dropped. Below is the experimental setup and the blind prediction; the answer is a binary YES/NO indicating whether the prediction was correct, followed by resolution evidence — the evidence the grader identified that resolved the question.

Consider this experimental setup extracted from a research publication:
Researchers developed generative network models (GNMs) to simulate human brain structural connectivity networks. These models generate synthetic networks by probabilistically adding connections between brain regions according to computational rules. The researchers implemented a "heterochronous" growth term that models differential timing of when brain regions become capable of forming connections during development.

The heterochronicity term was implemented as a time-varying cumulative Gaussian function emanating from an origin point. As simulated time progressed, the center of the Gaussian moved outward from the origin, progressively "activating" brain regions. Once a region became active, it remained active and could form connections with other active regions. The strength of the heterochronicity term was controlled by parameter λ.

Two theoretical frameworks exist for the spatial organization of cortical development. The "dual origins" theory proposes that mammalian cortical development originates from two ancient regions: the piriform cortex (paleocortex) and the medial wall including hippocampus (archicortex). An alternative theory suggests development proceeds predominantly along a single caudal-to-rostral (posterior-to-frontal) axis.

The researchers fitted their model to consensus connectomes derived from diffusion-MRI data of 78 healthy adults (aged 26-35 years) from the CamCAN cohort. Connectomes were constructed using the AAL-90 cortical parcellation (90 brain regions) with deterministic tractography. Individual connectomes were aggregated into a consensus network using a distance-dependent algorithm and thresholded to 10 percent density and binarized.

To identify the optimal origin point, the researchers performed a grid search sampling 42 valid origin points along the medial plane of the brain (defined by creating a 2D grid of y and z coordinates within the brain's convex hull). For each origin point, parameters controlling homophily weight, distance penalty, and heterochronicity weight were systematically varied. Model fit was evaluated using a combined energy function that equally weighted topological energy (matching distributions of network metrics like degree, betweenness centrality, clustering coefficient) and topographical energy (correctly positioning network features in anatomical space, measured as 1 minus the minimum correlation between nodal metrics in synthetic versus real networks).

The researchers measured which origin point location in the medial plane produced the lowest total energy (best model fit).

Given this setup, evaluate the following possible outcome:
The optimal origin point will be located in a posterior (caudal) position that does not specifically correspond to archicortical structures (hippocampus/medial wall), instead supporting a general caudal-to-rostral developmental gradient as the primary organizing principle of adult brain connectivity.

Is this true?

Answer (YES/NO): YES